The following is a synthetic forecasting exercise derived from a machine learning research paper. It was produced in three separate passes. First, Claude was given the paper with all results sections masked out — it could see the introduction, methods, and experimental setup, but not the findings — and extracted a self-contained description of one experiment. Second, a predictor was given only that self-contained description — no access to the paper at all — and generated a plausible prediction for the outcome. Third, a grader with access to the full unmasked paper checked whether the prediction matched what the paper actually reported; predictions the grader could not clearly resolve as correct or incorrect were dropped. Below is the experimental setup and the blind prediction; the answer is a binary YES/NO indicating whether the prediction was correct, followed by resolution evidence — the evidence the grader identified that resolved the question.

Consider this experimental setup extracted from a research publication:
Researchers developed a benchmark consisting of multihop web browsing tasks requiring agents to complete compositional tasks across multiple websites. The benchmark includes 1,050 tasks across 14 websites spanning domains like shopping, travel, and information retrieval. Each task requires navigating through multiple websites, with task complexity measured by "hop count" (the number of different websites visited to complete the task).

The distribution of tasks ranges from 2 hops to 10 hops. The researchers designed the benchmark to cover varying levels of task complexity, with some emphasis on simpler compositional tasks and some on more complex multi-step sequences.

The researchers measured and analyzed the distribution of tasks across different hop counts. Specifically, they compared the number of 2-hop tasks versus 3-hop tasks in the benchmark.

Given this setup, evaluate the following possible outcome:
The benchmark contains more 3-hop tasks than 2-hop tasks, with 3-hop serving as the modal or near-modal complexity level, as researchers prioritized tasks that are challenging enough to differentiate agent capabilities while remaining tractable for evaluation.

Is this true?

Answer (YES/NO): NO